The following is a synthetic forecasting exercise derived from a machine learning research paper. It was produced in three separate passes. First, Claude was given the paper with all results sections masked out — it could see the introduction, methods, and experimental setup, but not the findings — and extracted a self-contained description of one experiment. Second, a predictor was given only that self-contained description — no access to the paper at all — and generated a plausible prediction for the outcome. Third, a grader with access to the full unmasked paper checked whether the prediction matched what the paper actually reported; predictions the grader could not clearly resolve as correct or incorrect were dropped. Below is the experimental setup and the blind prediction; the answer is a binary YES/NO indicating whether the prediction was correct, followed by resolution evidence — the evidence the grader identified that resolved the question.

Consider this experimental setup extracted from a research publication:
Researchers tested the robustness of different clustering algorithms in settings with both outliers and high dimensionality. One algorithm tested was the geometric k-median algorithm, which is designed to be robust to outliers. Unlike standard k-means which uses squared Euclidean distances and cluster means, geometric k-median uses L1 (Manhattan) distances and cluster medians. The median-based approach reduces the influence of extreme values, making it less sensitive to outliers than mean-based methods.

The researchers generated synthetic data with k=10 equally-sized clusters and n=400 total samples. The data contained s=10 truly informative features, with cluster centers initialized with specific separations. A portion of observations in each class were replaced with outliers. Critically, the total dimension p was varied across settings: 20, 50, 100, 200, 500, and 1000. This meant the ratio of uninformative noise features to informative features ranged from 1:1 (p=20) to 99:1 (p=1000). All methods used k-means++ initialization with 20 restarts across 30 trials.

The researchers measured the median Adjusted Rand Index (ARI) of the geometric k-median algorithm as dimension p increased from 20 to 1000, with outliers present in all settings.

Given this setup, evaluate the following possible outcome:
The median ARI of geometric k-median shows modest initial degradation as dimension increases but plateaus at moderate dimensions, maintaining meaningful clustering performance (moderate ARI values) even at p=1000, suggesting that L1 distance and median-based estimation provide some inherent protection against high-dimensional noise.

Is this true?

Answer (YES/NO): NO